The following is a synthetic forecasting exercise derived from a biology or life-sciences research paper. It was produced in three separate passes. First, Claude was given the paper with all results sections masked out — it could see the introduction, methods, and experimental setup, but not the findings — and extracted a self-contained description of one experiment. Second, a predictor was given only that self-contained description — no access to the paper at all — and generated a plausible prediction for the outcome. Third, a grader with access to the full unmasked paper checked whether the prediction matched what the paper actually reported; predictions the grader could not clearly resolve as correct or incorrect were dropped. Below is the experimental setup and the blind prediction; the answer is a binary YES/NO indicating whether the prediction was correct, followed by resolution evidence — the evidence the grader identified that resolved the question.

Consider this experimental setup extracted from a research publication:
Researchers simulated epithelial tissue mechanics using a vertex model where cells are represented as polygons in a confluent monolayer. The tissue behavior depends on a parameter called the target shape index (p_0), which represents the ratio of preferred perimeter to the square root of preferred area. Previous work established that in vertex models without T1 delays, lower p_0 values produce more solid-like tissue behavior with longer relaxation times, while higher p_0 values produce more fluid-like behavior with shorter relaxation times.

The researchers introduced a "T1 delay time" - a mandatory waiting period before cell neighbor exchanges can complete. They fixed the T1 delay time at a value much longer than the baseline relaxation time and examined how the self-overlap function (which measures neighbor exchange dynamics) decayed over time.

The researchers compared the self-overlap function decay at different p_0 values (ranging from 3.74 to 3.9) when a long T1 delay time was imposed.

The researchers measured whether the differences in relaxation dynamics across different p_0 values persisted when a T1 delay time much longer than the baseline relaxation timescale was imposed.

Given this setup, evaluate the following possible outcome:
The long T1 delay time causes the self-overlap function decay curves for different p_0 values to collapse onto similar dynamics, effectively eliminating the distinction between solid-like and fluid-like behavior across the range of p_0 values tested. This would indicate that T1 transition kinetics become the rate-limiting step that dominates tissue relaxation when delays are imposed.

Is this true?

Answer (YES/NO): YES